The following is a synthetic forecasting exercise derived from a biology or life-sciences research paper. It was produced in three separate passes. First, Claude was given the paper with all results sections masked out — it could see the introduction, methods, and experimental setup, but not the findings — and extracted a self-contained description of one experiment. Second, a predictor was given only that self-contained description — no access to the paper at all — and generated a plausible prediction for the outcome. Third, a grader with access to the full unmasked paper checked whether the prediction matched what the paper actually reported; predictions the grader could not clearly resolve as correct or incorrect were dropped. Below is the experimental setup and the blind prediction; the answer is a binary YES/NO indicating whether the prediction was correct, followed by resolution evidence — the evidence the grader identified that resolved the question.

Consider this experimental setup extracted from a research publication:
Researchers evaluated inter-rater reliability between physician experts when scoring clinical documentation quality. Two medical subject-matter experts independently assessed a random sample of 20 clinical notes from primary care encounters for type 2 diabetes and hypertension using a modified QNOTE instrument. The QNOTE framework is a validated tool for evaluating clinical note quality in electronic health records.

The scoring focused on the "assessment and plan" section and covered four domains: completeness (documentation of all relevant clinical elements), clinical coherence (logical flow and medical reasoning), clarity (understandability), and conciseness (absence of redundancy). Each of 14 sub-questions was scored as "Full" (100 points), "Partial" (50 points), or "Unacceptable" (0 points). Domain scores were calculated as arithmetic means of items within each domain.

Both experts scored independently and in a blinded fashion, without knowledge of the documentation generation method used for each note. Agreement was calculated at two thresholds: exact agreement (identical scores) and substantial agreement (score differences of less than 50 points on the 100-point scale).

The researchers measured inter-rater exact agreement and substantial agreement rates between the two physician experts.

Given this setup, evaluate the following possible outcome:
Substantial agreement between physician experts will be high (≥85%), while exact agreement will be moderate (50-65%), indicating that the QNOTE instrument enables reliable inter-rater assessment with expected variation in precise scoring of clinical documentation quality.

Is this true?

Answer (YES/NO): NO